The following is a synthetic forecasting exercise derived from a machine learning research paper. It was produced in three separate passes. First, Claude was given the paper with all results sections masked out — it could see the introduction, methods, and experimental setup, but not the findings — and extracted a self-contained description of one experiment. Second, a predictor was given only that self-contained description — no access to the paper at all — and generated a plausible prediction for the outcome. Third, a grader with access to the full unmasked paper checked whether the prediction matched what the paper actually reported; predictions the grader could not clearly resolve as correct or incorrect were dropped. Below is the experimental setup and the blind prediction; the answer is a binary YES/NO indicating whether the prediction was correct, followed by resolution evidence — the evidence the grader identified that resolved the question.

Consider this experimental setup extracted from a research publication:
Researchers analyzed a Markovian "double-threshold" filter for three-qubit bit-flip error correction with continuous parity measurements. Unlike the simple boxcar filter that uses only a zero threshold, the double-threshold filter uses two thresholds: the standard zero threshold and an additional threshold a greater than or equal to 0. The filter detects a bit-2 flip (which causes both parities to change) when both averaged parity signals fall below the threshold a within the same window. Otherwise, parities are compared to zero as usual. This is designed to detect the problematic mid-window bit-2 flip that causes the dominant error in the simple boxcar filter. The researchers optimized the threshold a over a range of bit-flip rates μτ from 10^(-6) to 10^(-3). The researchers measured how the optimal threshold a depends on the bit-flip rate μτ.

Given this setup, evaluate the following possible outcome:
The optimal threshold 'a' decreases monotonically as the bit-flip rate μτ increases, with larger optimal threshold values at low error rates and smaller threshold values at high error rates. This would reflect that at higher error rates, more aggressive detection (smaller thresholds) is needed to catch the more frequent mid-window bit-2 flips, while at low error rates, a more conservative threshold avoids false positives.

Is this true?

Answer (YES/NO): YES